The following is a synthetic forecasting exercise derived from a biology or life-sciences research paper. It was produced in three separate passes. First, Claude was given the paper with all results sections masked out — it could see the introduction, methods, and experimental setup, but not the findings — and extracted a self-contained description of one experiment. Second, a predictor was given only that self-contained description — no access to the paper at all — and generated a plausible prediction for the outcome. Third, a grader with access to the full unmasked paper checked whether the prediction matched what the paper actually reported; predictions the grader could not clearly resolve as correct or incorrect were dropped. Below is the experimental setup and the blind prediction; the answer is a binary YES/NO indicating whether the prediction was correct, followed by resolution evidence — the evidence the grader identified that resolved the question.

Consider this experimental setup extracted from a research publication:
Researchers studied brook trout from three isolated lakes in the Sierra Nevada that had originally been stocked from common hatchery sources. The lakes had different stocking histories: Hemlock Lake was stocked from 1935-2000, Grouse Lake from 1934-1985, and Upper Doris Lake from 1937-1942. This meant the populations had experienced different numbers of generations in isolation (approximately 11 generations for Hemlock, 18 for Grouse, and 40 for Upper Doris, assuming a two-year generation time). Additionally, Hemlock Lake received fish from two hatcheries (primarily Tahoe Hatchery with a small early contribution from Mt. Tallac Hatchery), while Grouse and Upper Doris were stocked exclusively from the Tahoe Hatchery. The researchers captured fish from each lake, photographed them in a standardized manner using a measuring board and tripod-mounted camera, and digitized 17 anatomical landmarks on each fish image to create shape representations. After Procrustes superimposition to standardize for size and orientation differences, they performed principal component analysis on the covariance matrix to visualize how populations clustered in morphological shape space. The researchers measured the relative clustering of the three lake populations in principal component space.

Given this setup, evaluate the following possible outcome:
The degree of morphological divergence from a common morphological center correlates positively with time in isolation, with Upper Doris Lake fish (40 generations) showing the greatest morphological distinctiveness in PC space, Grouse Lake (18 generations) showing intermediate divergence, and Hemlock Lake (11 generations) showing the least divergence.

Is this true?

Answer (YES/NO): NO